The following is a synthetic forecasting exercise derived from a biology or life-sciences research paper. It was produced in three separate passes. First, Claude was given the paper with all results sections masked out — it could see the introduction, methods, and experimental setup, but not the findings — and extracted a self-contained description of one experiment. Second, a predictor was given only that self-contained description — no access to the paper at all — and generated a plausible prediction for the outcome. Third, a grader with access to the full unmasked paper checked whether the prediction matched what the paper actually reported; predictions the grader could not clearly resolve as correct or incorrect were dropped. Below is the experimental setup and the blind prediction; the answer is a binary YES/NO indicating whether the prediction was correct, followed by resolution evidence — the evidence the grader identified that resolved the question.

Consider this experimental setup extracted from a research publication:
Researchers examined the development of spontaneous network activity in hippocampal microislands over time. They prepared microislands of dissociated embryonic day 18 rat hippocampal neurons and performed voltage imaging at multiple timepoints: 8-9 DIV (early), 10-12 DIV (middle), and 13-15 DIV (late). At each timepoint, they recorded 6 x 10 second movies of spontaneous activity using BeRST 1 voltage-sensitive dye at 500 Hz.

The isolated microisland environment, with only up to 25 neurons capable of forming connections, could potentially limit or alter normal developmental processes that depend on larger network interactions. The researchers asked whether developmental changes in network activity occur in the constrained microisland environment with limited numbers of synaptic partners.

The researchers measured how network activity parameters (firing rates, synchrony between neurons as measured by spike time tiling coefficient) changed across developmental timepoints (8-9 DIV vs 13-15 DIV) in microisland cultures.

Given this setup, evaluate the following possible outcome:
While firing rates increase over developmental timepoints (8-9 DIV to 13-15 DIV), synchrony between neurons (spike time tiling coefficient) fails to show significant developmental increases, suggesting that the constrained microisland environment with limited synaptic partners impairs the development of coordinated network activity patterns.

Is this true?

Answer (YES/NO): NO